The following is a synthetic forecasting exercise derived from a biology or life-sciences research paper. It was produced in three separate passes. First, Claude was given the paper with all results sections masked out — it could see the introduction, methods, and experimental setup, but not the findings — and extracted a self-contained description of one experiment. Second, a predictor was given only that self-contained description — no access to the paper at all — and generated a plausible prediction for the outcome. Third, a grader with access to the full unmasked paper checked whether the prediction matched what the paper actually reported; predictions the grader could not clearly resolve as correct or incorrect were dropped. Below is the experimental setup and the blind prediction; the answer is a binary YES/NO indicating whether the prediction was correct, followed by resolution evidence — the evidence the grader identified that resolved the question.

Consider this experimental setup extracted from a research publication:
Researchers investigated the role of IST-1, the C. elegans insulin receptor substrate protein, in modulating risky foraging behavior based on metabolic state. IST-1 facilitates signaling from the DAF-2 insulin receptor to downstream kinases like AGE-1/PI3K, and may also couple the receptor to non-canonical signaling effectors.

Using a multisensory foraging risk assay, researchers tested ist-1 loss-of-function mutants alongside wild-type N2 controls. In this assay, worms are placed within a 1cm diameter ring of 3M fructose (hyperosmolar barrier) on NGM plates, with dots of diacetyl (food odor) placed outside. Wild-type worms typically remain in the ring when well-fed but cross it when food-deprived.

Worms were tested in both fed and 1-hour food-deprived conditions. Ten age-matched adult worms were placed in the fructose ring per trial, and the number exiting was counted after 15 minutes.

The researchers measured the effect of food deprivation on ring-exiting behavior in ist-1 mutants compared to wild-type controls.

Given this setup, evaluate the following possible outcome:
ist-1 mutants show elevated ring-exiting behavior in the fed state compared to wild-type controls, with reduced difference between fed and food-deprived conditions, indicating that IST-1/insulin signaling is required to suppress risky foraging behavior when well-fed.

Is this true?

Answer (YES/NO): NO